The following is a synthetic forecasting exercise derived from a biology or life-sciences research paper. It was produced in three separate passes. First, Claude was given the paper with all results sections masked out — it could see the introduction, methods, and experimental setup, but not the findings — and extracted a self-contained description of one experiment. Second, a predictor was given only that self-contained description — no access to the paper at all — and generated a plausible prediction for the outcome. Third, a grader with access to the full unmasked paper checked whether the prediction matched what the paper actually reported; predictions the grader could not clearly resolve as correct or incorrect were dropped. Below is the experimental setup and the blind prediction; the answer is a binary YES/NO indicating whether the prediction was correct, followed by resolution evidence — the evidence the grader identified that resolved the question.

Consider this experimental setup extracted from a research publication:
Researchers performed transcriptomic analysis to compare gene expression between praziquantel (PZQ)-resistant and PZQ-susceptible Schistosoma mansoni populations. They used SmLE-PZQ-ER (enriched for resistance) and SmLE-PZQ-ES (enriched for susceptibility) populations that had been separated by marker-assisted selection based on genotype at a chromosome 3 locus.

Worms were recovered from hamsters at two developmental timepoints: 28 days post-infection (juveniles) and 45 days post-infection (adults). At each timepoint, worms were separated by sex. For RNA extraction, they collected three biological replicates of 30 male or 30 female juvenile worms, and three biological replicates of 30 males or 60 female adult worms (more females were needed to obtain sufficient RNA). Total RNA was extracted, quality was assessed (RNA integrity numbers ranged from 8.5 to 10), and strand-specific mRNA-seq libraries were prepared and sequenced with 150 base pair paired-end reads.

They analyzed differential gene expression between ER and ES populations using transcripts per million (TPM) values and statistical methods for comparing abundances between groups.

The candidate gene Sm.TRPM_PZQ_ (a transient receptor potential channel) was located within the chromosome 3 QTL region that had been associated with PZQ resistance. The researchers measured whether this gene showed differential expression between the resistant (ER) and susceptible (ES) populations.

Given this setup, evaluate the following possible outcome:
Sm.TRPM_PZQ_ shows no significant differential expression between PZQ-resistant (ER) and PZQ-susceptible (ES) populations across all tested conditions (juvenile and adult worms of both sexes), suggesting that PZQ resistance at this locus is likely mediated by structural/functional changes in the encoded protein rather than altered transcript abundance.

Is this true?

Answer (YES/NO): NO